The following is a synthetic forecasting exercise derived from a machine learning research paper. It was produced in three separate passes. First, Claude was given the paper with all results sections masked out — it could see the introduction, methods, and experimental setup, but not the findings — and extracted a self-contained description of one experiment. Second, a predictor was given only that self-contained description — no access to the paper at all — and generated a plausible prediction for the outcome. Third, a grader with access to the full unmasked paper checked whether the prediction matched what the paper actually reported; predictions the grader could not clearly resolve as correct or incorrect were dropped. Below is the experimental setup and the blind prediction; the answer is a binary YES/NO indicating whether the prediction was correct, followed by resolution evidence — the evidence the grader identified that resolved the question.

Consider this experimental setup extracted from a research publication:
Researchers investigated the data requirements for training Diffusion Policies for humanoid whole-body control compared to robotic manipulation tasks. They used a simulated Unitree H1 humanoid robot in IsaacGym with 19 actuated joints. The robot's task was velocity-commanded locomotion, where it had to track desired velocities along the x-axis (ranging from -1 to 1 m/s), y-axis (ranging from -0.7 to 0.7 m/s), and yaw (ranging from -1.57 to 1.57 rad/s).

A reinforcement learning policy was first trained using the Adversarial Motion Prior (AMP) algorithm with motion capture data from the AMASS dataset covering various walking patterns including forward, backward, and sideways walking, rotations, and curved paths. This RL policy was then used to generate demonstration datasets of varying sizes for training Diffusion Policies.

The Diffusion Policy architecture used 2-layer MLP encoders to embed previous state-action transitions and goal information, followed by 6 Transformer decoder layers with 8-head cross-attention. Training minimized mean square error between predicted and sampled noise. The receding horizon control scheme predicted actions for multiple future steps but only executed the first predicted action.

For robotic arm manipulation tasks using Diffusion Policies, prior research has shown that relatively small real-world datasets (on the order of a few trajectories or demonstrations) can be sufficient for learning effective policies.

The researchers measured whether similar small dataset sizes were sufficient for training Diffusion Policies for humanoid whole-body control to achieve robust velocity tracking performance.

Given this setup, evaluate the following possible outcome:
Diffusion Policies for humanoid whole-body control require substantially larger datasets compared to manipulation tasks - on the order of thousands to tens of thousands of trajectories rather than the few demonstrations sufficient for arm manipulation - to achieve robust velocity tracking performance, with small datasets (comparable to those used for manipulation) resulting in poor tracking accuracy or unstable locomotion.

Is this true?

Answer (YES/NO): YES